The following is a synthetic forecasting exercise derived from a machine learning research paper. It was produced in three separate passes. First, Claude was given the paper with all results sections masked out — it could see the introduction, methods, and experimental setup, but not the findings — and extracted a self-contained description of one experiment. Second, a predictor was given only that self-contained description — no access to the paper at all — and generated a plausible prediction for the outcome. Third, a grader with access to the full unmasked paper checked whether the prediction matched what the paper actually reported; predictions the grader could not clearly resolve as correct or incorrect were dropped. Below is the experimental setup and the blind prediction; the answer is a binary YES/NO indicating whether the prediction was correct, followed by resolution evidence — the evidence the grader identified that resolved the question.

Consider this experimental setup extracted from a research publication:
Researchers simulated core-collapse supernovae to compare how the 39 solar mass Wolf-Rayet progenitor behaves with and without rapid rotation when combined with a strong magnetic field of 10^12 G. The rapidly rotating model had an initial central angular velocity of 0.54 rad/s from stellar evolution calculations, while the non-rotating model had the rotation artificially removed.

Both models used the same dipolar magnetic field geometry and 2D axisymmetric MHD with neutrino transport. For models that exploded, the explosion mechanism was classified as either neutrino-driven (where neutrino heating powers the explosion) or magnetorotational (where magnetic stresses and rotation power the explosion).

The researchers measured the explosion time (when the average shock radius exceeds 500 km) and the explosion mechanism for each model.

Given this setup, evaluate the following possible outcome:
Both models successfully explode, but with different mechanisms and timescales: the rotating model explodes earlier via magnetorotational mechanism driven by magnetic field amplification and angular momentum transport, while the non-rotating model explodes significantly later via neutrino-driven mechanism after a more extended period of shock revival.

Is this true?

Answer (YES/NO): YES